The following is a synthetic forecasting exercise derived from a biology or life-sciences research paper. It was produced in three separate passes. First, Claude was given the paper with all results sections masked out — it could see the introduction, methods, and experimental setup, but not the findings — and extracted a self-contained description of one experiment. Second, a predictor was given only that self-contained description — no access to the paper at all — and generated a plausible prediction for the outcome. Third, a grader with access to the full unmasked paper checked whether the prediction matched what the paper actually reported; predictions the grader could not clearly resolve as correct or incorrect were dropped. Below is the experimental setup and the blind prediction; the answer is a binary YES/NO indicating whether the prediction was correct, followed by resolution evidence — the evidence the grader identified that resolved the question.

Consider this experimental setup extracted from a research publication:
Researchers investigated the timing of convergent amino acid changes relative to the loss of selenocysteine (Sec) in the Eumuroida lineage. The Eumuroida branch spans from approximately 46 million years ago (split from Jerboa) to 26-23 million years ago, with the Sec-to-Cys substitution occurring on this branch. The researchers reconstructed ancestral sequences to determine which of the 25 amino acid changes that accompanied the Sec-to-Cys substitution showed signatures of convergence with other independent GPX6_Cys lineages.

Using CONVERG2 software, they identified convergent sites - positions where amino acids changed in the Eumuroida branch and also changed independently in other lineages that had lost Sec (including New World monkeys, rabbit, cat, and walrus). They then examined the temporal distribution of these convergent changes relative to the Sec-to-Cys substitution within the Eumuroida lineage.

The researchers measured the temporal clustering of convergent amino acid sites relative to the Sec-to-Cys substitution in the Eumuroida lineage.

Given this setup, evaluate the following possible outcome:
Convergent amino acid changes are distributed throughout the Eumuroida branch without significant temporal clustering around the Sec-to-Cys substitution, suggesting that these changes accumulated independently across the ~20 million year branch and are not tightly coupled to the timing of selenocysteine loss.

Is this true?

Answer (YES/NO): NO